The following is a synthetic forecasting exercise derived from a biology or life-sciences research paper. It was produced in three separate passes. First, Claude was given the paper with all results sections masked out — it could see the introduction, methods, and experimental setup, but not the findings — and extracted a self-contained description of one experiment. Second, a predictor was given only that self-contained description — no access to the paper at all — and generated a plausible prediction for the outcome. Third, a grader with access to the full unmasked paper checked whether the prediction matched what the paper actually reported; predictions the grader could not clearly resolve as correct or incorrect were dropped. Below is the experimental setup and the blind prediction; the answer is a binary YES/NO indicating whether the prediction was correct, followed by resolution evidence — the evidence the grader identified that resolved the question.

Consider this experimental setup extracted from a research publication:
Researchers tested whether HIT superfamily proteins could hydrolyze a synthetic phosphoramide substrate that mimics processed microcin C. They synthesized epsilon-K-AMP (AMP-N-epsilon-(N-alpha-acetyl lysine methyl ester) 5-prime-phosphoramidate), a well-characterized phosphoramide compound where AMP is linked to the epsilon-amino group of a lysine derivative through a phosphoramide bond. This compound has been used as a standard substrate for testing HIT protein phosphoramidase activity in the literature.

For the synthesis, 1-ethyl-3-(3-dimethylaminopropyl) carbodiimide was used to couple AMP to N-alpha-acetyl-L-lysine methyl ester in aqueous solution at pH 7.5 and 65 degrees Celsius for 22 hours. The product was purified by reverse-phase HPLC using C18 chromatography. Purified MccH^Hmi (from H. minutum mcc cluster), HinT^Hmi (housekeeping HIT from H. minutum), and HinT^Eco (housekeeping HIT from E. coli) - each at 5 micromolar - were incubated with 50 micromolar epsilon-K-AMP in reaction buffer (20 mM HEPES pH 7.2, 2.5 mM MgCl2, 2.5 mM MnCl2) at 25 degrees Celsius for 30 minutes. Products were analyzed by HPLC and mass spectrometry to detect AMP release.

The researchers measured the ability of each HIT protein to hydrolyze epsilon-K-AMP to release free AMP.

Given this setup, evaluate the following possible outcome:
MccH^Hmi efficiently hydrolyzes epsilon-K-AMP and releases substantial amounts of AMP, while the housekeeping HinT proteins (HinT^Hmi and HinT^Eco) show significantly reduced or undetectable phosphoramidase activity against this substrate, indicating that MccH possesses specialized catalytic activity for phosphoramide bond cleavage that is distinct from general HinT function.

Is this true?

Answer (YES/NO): NO